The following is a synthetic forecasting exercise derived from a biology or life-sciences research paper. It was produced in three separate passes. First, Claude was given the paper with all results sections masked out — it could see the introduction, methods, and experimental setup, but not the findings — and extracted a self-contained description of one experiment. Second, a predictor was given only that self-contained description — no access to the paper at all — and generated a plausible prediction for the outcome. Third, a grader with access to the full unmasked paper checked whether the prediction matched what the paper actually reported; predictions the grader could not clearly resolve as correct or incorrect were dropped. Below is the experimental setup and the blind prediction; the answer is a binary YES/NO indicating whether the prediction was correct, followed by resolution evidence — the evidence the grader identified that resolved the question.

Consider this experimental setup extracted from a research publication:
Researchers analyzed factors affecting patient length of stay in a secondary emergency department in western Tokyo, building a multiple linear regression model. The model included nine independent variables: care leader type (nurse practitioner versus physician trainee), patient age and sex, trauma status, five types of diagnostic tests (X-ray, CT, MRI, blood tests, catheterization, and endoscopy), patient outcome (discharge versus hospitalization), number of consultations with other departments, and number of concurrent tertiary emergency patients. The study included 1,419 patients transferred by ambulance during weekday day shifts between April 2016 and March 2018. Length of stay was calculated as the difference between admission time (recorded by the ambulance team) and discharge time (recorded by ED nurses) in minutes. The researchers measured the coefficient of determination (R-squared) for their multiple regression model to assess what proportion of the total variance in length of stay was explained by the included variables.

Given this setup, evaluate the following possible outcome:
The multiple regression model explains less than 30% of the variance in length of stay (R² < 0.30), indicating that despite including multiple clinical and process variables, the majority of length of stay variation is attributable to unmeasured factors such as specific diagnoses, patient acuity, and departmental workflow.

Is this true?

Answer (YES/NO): YES